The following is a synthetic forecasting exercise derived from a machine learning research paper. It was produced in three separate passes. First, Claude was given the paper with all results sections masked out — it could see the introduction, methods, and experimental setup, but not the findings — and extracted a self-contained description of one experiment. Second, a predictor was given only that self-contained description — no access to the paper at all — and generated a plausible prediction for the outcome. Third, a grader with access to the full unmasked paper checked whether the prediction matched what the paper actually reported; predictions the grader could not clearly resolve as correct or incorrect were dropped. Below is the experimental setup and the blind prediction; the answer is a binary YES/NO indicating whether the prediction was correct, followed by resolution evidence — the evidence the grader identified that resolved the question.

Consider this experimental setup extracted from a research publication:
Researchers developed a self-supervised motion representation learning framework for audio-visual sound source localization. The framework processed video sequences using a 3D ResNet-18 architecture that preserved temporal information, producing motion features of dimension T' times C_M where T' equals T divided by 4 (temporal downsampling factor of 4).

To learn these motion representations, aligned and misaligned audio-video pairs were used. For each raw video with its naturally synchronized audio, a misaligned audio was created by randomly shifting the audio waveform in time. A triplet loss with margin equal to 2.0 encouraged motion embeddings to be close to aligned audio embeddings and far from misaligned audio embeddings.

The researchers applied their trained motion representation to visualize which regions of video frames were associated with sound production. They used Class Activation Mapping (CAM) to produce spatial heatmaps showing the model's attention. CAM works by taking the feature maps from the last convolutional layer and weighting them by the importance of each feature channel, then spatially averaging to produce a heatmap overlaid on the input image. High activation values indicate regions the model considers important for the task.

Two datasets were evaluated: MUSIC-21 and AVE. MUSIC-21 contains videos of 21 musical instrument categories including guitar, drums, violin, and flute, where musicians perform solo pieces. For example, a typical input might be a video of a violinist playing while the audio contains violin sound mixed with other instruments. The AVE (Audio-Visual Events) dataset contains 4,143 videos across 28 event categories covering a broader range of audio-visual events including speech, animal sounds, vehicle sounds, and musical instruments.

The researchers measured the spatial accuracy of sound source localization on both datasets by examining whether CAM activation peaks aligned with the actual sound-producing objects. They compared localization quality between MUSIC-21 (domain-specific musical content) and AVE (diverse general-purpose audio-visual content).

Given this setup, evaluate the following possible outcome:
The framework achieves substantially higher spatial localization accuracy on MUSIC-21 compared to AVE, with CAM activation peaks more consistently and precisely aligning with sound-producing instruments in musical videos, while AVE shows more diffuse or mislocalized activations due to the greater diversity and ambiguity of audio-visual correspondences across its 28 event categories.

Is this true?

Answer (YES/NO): YES